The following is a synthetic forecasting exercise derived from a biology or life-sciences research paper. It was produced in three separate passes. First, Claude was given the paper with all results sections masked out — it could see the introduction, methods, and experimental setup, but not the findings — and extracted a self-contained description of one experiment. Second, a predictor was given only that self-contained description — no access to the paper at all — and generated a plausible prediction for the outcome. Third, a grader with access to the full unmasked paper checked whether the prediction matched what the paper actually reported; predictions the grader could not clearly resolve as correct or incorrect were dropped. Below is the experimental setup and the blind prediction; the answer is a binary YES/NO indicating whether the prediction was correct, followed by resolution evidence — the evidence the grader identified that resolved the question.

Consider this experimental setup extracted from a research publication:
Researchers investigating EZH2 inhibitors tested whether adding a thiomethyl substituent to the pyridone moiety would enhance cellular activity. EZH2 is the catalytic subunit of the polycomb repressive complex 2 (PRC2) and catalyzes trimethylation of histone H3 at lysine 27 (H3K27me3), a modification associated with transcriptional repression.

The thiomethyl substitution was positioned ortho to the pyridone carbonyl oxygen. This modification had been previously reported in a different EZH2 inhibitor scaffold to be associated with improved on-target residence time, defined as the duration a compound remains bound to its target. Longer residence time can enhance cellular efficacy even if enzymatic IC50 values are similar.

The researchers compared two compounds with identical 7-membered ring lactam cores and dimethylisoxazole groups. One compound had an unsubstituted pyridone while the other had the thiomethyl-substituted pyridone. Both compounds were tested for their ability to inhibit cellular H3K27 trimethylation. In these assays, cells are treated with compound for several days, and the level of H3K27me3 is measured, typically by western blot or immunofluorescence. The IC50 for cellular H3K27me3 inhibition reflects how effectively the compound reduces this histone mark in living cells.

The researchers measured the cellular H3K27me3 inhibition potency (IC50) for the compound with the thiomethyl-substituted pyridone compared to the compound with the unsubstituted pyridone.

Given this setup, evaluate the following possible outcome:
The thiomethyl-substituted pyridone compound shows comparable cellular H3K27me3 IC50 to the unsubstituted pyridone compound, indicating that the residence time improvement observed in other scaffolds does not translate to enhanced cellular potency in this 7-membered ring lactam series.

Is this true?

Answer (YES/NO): NO